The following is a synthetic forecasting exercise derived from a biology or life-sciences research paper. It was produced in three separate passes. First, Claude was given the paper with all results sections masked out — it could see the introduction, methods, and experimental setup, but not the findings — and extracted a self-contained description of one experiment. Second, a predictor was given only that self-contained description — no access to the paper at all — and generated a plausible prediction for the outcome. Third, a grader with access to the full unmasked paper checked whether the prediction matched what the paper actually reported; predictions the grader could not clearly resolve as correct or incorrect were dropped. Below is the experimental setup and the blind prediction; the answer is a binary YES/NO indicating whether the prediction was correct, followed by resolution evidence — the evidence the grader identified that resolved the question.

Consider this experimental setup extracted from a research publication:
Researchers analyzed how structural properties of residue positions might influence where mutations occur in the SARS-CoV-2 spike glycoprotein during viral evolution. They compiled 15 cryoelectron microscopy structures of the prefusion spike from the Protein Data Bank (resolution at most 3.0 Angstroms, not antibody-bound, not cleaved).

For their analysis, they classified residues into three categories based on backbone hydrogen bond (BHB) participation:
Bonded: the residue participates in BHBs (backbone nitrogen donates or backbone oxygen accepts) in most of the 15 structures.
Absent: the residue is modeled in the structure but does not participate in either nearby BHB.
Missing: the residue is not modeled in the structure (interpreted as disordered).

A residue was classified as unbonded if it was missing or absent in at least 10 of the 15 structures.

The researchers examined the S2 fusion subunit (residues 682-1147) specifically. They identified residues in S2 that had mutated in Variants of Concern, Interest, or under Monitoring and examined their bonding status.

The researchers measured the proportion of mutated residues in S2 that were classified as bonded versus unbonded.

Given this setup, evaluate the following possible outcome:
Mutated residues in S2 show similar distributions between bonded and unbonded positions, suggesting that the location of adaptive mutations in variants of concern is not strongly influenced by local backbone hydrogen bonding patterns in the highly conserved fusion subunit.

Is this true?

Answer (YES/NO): NO